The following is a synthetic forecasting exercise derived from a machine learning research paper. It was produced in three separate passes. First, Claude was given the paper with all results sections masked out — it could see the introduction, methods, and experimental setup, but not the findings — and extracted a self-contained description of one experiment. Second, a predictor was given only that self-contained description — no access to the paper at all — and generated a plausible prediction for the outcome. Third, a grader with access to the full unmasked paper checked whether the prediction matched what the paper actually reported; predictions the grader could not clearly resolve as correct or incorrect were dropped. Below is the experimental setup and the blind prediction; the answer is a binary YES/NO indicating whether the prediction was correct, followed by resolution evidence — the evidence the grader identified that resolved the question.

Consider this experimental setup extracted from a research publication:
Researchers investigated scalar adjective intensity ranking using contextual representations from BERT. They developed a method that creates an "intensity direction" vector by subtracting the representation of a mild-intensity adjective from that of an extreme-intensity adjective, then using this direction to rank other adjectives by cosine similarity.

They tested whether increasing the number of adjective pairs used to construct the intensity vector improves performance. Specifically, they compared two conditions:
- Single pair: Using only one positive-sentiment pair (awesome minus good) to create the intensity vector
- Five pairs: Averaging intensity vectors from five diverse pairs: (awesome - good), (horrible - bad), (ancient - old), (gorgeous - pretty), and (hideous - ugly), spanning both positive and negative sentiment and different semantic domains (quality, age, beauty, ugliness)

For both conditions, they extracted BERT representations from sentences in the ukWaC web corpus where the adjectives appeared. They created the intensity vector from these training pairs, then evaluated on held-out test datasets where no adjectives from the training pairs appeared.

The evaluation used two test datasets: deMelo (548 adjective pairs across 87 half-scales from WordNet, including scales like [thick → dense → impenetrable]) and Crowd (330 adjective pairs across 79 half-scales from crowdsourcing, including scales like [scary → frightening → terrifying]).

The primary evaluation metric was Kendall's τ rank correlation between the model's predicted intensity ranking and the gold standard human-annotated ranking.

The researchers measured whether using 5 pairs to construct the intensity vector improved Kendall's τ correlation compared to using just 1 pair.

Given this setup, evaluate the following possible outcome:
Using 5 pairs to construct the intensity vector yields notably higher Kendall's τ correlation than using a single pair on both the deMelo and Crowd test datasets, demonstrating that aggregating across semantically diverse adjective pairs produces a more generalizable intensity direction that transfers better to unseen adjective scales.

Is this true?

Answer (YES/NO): NO